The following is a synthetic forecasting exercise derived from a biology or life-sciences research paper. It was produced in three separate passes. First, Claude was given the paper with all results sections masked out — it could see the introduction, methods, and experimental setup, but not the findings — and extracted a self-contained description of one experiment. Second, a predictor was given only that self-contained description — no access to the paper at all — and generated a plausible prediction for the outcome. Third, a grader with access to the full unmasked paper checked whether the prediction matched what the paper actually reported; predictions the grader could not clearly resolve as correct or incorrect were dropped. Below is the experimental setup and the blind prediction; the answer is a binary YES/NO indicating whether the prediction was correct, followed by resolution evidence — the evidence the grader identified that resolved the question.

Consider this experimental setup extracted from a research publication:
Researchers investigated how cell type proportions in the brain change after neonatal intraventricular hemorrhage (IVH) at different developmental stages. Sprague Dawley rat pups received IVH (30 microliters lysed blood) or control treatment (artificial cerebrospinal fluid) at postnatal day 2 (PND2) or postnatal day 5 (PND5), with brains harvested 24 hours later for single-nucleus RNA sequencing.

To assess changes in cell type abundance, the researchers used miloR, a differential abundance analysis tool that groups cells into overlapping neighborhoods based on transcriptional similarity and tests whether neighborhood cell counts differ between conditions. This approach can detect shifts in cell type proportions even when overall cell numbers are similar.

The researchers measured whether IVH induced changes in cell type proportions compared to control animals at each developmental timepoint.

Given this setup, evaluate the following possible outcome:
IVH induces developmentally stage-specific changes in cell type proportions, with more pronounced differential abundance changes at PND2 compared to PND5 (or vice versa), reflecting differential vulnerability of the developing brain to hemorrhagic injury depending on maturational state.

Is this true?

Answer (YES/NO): NO